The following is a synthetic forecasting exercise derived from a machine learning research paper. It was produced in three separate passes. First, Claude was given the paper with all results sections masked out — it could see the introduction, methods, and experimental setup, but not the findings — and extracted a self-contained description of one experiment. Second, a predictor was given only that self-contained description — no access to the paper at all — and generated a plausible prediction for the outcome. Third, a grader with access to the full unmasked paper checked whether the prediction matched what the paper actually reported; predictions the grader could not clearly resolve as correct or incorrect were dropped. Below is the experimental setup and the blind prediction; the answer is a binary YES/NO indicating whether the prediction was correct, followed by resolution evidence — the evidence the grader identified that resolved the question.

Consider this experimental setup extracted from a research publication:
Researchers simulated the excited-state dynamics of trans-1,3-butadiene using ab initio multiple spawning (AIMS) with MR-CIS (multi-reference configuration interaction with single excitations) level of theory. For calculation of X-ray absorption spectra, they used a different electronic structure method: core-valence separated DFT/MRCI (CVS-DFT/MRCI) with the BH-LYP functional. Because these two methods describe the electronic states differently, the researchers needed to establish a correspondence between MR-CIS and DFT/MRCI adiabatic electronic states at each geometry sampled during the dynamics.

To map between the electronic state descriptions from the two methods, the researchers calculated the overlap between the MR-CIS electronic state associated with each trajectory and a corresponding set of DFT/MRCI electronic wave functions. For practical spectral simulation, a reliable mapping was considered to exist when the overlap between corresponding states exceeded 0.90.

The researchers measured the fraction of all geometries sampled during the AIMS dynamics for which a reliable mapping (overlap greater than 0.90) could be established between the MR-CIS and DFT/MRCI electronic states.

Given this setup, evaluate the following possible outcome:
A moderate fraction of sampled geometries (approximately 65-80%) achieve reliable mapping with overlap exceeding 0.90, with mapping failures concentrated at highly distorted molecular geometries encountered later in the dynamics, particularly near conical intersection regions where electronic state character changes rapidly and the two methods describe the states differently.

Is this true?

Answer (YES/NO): NO